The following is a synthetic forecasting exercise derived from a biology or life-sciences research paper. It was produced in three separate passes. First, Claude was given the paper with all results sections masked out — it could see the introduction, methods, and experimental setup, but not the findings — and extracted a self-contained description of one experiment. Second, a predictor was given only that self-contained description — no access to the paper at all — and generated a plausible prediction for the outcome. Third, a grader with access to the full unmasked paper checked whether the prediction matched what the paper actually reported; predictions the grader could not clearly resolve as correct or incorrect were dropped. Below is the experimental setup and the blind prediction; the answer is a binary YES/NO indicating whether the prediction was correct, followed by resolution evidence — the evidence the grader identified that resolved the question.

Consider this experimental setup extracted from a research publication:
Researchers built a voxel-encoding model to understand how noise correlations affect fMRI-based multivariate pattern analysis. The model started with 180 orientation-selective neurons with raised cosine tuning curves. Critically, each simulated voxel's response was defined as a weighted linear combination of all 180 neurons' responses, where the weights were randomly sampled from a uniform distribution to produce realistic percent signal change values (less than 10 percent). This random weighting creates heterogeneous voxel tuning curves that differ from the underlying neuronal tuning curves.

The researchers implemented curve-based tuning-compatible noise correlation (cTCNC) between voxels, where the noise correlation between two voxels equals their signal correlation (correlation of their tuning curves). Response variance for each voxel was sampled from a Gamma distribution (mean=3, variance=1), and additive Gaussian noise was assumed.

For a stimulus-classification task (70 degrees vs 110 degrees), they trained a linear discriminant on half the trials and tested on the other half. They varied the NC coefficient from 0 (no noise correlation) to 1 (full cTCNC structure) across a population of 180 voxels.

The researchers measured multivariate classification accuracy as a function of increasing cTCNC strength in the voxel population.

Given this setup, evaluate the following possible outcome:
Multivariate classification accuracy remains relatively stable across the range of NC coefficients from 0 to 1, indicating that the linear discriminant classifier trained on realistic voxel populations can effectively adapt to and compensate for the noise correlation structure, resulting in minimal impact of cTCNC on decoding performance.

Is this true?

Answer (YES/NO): NO